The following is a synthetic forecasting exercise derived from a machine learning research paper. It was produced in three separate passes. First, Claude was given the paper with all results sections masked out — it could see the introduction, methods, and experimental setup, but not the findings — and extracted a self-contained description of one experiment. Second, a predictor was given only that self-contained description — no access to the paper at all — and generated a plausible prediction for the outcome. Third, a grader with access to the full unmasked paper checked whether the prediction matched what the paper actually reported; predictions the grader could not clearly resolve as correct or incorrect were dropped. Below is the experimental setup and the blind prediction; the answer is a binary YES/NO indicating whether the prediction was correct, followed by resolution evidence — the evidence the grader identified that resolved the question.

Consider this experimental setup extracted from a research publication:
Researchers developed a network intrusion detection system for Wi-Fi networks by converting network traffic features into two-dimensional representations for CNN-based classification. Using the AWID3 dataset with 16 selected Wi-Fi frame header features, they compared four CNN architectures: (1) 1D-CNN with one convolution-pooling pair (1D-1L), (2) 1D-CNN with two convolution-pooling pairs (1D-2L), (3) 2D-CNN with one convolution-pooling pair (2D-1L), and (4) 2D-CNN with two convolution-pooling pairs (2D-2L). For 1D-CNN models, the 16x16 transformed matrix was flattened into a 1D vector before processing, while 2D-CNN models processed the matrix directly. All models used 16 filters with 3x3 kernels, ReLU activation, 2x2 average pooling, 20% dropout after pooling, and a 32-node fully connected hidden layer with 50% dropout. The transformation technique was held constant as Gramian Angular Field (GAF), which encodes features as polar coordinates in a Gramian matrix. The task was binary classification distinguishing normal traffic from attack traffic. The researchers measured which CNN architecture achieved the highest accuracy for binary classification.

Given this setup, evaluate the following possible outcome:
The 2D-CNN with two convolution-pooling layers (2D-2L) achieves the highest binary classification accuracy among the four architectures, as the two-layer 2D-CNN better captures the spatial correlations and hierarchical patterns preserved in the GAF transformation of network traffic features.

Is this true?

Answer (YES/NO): YES